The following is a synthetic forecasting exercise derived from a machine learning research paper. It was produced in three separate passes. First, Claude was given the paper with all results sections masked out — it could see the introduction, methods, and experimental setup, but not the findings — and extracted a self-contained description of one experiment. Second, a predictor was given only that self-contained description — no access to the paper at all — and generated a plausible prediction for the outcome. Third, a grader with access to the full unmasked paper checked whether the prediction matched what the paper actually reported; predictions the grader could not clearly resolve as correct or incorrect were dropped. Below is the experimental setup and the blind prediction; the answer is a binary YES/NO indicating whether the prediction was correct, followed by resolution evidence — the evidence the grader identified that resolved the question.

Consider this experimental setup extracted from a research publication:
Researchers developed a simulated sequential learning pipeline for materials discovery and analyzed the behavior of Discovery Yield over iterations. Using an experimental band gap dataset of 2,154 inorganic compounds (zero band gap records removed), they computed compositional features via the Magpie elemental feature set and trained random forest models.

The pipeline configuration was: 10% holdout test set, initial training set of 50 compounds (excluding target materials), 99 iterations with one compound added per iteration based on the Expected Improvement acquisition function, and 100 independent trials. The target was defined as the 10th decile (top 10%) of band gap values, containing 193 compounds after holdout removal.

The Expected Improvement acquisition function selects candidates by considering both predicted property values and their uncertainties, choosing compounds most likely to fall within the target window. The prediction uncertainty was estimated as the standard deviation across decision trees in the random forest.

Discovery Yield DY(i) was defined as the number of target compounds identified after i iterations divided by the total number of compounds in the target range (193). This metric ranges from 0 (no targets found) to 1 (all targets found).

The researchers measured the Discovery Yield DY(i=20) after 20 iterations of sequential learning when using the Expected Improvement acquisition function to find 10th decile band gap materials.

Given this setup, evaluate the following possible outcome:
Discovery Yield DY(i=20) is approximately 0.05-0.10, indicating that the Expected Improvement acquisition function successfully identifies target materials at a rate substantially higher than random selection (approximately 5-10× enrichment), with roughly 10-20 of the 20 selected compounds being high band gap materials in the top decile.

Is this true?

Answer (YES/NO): YES